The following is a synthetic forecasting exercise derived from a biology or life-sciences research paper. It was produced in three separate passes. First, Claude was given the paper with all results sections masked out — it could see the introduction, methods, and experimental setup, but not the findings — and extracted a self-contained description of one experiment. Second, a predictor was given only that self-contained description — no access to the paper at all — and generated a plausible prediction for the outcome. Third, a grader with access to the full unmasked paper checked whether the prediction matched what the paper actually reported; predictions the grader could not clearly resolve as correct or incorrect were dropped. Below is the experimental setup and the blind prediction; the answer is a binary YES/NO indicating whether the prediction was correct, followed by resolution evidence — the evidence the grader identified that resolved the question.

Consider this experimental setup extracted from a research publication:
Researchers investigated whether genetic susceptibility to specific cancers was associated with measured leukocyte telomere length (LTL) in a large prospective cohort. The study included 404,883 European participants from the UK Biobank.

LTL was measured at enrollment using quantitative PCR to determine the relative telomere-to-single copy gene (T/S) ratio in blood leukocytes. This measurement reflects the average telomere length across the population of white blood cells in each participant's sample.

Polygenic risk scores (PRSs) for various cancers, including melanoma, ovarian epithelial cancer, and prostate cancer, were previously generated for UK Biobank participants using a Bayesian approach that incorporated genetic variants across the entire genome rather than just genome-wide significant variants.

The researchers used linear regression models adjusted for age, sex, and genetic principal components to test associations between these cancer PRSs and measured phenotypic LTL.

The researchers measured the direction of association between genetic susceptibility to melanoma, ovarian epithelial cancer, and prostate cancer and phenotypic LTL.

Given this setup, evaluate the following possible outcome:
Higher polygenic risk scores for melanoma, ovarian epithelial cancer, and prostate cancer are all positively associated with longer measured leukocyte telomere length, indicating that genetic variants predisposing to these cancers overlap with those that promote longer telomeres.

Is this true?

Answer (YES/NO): YES